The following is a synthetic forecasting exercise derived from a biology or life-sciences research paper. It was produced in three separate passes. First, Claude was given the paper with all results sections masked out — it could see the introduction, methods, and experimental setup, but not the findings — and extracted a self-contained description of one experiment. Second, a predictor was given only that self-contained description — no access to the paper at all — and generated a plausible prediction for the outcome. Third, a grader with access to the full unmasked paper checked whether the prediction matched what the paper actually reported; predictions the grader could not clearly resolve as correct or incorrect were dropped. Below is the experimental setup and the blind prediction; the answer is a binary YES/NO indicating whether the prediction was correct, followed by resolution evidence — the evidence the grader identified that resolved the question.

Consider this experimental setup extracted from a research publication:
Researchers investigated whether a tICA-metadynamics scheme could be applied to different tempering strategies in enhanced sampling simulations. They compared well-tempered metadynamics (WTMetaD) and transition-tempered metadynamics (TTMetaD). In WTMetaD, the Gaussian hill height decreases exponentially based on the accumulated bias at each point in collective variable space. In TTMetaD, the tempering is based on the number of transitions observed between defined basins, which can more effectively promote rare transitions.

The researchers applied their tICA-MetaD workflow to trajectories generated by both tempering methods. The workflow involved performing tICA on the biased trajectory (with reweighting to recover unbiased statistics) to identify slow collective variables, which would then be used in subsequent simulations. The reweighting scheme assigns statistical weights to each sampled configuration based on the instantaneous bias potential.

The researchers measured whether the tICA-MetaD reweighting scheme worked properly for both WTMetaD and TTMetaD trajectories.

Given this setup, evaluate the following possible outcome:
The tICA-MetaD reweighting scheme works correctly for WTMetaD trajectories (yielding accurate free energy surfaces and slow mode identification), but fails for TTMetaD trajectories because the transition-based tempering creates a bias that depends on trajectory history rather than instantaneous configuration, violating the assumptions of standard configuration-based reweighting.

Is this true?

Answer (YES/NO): NO